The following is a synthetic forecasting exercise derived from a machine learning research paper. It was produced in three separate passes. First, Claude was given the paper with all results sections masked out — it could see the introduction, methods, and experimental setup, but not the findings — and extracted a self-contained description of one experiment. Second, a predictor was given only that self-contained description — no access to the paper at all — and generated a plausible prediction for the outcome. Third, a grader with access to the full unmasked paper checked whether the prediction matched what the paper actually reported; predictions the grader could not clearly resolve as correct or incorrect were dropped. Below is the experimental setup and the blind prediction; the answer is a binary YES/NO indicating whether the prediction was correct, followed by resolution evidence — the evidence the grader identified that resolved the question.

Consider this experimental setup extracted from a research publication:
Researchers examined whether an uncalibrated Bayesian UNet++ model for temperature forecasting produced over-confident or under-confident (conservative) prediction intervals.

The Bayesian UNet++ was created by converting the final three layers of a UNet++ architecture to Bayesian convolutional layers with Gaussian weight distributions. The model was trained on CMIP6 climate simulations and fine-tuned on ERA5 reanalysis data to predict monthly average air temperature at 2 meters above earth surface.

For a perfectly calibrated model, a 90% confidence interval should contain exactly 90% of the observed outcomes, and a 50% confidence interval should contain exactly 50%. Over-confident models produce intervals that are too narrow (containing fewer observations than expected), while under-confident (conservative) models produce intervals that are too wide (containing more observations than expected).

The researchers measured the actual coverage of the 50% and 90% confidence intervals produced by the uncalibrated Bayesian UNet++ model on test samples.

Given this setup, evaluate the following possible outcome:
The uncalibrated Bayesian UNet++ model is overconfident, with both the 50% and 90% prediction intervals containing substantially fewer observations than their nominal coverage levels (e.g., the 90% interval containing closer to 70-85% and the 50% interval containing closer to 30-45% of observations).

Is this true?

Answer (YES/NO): NO